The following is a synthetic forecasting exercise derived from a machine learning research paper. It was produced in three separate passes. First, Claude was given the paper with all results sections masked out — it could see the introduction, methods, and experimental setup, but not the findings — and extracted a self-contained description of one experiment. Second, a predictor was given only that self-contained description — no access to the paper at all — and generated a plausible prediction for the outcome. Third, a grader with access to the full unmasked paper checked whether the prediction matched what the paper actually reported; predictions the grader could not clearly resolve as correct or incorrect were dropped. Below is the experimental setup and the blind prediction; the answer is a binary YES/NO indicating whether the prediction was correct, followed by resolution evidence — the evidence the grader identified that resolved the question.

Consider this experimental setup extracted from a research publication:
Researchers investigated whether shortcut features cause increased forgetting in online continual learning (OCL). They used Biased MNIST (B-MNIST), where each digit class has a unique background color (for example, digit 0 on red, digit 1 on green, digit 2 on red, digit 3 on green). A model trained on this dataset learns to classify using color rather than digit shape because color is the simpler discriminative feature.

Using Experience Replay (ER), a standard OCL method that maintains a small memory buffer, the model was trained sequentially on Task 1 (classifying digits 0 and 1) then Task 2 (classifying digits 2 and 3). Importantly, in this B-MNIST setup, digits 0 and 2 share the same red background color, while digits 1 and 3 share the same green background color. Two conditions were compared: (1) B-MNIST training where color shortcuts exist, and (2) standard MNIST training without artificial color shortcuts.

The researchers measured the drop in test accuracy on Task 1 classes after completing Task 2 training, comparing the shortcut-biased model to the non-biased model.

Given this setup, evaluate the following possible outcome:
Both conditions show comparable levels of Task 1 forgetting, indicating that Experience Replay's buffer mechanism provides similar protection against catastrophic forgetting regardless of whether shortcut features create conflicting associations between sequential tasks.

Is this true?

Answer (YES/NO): NO